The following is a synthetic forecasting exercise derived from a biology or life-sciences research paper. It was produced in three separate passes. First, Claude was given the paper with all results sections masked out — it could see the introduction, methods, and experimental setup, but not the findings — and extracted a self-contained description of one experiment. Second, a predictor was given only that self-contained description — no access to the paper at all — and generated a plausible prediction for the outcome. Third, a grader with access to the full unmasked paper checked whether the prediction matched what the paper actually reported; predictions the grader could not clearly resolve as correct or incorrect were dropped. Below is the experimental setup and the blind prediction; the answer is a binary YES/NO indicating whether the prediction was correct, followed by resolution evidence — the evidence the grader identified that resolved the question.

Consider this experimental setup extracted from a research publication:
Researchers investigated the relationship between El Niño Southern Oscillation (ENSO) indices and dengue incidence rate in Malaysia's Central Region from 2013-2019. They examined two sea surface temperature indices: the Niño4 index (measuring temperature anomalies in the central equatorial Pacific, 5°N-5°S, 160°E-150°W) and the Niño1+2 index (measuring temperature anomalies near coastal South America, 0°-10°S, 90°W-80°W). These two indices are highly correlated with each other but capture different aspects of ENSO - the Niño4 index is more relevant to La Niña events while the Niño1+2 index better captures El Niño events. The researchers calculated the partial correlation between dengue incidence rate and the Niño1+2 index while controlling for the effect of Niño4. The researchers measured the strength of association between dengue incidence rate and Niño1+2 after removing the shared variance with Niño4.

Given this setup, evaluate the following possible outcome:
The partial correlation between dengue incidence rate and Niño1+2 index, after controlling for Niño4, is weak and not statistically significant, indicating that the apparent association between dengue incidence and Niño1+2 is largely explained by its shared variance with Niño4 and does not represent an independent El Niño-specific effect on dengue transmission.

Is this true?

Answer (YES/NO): NO